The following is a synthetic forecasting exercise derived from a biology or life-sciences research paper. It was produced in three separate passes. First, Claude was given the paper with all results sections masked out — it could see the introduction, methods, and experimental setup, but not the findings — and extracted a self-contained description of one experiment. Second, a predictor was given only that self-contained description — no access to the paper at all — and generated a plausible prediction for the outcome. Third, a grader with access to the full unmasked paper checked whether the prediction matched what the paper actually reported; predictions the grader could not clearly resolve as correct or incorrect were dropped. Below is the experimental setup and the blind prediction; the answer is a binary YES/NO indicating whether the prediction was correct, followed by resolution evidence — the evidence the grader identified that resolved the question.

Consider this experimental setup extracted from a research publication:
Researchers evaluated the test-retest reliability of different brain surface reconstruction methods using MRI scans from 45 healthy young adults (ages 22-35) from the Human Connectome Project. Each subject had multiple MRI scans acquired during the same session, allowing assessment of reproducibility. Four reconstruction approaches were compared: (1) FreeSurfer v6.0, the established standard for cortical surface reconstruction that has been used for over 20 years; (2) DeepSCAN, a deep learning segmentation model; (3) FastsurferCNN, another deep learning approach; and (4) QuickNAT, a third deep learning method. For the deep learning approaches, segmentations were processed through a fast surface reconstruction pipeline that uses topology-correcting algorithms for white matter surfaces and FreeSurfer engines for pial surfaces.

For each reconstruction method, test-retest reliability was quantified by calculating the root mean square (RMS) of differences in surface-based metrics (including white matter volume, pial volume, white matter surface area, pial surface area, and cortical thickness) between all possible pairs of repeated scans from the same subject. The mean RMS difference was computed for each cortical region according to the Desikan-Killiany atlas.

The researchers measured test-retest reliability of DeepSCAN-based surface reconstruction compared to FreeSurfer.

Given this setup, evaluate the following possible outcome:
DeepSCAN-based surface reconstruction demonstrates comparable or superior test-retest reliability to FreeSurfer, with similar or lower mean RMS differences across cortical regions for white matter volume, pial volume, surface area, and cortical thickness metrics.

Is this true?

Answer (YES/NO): YES